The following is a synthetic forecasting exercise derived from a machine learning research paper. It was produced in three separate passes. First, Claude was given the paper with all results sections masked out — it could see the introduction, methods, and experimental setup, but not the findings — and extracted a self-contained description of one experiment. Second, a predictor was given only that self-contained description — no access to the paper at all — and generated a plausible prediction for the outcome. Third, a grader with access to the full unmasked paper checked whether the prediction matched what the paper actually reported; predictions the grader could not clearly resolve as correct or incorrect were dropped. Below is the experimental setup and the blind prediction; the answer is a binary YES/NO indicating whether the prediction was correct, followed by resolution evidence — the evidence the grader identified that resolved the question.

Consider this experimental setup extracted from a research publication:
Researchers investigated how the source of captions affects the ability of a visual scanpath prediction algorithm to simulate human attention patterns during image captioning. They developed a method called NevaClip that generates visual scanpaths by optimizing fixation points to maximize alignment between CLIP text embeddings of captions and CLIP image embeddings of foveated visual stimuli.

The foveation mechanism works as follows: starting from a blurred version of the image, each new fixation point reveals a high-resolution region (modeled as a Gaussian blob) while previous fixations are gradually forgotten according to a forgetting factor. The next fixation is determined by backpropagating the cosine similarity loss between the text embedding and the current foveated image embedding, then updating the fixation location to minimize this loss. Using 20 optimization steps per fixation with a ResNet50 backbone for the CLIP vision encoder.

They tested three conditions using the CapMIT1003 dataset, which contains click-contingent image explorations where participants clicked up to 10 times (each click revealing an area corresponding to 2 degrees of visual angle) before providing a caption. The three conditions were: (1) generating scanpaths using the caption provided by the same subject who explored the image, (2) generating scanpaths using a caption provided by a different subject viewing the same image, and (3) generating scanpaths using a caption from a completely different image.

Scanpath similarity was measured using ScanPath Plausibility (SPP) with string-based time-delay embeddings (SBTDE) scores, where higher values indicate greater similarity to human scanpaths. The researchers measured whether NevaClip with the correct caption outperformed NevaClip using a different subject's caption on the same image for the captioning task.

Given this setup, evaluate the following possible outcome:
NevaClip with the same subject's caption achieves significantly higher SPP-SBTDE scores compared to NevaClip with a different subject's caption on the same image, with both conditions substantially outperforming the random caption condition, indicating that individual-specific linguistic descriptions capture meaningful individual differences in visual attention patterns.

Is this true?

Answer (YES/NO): NO